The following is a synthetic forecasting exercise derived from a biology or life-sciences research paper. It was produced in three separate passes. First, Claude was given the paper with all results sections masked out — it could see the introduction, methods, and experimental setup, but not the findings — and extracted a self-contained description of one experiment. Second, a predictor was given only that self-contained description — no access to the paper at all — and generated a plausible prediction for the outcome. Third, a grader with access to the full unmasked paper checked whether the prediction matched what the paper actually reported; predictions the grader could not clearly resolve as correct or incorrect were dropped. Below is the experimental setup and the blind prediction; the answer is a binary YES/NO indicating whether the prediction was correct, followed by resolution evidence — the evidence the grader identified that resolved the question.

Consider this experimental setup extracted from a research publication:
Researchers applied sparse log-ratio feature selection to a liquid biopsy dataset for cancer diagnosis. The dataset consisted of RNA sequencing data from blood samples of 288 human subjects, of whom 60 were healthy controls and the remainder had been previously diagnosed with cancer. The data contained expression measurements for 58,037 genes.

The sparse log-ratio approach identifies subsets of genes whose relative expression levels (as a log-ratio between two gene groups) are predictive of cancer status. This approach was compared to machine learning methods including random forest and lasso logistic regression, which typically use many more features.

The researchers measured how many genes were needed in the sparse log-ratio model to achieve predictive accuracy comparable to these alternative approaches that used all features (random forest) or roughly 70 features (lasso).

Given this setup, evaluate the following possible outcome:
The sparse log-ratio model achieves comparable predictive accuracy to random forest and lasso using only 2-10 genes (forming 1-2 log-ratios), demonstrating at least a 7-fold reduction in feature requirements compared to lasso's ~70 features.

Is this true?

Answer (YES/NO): NO